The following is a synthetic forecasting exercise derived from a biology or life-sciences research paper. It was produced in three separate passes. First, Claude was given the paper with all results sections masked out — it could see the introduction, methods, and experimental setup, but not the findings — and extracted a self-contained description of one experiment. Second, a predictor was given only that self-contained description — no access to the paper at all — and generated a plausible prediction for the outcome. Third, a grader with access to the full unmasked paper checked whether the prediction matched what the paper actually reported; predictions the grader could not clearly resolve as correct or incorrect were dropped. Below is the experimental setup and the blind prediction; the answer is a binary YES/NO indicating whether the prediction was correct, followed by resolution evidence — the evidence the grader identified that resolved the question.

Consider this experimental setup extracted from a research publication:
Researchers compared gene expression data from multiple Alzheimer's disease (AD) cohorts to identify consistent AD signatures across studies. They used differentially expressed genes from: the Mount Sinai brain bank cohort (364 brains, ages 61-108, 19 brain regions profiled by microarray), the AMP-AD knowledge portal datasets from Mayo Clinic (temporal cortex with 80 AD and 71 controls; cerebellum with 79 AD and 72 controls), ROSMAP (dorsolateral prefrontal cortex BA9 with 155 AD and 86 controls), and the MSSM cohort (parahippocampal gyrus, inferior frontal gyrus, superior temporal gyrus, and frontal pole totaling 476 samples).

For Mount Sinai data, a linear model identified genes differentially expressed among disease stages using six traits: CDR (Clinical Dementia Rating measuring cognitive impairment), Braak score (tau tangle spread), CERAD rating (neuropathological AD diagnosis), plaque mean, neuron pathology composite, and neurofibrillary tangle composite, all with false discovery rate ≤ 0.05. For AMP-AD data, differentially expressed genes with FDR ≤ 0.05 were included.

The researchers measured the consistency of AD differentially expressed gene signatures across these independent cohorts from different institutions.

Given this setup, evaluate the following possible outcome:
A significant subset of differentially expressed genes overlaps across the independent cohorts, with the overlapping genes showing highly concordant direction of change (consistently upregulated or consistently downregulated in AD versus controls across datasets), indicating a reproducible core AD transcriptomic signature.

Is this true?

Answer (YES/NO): YES